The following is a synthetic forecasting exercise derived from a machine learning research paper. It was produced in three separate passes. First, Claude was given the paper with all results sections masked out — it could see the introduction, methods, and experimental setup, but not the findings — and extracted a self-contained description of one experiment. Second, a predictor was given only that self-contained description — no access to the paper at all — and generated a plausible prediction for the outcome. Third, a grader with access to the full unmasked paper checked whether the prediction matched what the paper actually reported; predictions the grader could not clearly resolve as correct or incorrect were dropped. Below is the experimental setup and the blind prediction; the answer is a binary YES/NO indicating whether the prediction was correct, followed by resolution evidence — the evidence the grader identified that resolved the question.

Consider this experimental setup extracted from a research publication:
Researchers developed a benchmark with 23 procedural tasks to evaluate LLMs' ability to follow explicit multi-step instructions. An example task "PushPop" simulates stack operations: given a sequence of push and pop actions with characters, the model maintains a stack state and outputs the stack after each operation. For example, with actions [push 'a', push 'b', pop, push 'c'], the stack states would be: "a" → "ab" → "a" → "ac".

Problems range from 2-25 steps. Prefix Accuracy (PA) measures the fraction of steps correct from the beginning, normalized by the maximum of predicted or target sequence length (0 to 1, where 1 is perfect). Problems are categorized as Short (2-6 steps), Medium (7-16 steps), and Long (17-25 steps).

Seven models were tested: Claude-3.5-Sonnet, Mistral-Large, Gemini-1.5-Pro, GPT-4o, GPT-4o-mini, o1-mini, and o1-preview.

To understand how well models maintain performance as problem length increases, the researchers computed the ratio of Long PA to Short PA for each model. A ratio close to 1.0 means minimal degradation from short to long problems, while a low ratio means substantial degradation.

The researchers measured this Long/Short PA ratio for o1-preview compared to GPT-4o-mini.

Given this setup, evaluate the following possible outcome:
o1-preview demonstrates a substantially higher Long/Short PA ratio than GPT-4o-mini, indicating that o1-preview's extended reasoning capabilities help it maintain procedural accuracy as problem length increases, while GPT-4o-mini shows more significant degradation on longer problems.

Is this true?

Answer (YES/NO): YES